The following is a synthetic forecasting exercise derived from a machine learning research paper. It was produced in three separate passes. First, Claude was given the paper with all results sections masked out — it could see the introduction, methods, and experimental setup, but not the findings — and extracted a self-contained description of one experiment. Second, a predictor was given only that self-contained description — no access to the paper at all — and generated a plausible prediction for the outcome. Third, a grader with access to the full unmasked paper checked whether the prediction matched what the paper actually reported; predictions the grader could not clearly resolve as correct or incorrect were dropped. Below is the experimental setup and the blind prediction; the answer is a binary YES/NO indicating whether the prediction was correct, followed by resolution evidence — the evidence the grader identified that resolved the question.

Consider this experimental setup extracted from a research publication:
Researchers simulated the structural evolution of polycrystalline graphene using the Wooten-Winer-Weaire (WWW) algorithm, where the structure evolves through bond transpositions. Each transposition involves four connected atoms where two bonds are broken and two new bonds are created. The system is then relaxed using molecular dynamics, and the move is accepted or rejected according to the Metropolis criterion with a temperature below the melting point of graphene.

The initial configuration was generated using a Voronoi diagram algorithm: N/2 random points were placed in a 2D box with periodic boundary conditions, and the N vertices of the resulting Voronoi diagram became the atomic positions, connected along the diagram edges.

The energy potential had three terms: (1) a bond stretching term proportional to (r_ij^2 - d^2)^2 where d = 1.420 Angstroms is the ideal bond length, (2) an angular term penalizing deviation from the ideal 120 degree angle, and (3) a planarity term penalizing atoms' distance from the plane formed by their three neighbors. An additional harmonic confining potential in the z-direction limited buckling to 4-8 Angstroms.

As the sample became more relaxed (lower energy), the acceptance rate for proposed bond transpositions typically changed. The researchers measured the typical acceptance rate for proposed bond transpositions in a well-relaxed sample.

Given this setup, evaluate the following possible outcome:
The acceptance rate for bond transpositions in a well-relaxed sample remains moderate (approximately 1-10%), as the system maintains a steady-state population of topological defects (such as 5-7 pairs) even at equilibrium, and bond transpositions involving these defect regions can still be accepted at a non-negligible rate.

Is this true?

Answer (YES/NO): NO